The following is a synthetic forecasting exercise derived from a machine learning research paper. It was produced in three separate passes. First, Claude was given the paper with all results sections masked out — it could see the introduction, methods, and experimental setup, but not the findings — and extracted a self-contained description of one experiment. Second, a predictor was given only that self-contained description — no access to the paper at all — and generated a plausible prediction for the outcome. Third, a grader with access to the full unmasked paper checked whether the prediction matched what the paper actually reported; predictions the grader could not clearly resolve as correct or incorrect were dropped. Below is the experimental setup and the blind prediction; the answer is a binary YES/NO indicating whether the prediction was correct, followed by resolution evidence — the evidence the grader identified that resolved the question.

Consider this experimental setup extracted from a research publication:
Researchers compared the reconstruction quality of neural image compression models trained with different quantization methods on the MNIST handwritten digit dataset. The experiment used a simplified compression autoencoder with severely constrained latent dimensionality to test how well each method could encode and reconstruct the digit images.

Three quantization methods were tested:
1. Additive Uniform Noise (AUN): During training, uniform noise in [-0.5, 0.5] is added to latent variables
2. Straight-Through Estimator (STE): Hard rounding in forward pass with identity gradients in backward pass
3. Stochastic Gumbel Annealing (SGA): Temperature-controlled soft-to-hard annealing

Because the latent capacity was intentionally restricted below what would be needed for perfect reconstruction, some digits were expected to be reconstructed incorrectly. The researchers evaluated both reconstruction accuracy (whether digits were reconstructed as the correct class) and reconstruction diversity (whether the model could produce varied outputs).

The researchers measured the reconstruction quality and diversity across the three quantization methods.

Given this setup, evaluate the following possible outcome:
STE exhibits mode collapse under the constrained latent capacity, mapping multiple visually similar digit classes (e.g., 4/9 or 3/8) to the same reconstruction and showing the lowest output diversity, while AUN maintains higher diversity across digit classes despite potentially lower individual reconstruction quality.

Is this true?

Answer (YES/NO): NO